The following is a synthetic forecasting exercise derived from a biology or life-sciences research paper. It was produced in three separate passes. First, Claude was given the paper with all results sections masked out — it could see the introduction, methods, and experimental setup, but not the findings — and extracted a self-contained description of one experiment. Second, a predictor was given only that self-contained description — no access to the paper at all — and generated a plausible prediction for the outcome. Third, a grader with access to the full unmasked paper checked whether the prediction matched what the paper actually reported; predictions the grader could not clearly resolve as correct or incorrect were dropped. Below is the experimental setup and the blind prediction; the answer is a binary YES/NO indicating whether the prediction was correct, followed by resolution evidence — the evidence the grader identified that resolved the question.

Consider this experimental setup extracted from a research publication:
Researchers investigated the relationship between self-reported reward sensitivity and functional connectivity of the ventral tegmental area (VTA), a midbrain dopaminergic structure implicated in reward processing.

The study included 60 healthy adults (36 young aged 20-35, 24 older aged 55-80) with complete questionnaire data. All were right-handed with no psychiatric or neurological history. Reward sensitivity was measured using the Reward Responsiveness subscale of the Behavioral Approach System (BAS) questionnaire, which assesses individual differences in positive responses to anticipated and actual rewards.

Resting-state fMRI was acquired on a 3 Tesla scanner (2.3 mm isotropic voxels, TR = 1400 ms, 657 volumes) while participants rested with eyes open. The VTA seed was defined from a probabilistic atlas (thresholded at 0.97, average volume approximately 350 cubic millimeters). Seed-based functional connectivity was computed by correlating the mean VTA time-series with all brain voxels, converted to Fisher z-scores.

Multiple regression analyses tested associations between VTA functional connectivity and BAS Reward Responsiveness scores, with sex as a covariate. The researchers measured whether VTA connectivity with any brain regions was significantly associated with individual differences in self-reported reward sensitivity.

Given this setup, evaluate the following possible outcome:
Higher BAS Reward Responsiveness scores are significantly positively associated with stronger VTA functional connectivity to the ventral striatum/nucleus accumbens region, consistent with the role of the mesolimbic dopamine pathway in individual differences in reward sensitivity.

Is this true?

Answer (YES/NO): NO